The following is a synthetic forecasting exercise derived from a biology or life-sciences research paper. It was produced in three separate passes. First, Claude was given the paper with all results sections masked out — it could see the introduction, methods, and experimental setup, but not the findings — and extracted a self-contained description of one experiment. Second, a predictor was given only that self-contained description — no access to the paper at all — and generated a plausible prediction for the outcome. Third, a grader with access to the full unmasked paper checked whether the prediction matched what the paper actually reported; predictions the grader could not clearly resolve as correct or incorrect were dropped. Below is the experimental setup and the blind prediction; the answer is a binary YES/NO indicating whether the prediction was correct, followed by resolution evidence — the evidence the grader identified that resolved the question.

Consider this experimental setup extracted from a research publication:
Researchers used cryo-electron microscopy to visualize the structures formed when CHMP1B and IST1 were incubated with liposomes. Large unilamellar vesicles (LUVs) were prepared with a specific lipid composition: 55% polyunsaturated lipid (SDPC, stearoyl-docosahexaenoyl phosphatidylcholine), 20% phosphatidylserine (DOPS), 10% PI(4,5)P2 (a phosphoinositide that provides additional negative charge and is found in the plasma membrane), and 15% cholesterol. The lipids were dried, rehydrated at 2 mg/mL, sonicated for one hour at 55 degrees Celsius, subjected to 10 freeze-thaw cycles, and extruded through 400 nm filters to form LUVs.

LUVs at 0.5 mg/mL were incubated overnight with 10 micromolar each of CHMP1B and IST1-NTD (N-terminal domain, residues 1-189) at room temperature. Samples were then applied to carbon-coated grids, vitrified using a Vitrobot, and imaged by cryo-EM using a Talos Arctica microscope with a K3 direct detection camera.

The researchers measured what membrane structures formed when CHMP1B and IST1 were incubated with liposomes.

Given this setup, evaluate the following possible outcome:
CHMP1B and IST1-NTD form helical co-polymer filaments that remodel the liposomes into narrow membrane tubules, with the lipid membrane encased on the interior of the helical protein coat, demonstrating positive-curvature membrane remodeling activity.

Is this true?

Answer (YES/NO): YES